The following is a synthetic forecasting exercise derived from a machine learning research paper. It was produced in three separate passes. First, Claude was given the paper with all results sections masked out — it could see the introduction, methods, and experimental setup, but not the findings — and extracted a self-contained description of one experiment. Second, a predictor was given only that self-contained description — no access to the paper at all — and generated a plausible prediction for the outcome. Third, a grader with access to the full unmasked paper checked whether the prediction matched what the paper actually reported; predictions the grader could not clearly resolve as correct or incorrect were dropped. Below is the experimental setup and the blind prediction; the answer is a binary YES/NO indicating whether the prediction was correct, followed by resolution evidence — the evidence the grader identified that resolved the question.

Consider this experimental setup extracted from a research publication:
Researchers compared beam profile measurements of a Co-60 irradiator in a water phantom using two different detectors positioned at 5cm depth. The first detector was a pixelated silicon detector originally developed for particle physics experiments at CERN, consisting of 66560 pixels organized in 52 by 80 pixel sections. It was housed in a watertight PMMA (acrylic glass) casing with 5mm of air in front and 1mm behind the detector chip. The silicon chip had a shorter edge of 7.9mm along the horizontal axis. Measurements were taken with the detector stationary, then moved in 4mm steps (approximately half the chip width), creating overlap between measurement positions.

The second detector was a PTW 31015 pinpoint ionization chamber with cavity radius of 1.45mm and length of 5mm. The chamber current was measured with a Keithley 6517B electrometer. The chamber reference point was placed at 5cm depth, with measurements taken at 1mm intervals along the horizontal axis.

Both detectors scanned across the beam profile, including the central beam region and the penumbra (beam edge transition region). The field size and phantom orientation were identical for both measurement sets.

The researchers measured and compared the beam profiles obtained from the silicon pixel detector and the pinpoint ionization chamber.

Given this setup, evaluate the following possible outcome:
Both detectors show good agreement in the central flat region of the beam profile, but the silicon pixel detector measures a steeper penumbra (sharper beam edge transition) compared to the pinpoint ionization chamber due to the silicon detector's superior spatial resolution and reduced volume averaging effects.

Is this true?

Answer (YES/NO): NO